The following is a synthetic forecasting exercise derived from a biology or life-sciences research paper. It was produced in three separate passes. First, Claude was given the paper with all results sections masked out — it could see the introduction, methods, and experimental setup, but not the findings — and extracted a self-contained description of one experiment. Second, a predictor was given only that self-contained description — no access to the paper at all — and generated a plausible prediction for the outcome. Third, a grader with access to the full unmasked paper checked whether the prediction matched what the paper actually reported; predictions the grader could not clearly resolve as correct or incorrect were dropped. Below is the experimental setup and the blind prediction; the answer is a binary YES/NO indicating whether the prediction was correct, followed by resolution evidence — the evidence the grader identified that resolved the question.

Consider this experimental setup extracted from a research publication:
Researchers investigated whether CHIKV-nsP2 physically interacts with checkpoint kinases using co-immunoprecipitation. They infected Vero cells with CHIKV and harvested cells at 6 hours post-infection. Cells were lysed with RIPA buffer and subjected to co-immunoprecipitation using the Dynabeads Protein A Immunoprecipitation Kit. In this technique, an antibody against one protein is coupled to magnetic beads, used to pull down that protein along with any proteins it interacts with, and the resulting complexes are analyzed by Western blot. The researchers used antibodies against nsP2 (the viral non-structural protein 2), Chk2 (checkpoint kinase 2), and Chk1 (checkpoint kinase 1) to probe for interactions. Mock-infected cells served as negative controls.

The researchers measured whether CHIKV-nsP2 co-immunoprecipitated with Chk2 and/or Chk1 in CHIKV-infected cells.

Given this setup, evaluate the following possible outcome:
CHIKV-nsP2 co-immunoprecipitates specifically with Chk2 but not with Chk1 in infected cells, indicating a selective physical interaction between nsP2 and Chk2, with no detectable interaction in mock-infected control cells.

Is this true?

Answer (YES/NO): NO